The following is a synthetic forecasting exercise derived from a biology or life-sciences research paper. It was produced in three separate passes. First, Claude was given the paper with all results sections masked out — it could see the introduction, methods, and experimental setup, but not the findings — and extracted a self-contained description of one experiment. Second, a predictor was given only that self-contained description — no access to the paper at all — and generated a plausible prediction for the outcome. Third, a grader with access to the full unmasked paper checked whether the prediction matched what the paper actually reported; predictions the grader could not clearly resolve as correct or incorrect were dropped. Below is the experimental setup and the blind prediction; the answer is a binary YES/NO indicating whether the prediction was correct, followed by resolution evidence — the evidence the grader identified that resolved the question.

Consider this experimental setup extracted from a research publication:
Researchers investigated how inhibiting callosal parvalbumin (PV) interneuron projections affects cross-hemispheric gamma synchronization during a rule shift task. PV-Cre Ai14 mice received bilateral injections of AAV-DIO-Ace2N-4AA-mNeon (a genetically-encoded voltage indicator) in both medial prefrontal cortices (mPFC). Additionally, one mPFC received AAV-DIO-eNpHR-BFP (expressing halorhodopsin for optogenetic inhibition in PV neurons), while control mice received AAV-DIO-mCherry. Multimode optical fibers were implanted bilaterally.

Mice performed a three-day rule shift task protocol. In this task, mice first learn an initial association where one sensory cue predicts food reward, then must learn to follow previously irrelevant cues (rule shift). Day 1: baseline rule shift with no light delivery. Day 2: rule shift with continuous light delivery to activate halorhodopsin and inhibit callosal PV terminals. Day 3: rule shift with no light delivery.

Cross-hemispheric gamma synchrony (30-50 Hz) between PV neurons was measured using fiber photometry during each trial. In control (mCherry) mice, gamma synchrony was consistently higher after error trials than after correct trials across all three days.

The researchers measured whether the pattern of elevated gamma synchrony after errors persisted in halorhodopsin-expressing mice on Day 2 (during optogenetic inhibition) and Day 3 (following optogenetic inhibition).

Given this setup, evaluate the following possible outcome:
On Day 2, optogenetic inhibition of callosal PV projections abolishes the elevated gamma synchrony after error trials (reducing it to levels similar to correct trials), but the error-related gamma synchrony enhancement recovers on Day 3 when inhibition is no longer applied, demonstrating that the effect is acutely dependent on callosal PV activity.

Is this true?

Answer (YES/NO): NO